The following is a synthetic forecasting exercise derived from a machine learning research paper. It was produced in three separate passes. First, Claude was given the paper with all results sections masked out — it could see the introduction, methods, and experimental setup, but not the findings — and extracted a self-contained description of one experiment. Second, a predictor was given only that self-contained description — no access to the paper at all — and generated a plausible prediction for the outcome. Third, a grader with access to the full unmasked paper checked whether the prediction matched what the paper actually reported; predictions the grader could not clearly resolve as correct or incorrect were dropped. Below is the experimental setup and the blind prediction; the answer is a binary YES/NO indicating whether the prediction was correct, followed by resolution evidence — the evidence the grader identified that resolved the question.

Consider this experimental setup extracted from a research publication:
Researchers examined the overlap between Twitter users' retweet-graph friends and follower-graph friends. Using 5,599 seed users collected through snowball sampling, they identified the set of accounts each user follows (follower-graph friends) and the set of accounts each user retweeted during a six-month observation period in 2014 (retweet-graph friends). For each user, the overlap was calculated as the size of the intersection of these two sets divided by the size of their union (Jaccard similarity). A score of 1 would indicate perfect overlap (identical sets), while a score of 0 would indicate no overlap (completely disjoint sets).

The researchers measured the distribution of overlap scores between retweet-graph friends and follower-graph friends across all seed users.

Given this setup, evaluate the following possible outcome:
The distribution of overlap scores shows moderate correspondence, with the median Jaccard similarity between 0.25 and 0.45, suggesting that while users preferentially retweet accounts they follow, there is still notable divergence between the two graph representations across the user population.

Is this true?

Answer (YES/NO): NO